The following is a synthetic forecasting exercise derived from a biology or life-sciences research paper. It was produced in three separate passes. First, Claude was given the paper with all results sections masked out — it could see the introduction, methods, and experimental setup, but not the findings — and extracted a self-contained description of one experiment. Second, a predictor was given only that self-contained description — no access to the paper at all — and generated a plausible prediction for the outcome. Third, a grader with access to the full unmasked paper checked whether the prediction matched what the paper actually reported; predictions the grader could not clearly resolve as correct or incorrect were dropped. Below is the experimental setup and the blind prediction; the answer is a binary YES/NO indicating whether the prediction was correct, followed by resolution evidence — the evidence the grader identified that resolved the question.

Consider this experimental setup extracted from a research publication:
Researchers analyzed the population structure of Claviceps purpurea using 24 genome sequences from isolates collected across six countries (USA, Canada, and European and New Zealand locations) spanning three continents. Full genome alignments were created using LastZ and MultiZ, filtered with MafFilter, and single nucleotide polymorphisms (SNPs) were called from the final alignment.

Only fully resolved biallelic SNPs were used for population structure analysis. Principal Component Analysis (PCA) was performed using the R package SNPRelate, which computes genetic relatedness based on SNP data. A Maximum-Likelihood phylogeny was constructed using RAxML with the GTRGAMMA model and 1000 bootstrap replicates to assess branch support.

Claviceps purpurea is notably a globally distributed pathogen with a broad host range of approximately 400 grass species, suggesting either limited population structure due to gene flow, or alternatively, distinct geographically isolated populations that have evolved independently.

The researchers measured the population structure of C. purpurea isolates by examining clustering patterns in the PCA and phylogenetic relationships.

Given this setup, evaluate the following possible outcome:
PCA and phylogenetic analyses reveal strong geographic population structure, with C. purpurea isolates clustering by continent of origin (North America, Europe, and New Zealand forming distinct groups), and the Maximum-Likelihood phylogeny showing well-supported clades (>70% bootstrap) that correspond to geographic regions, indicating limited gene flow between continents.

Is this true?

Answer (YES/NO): NO